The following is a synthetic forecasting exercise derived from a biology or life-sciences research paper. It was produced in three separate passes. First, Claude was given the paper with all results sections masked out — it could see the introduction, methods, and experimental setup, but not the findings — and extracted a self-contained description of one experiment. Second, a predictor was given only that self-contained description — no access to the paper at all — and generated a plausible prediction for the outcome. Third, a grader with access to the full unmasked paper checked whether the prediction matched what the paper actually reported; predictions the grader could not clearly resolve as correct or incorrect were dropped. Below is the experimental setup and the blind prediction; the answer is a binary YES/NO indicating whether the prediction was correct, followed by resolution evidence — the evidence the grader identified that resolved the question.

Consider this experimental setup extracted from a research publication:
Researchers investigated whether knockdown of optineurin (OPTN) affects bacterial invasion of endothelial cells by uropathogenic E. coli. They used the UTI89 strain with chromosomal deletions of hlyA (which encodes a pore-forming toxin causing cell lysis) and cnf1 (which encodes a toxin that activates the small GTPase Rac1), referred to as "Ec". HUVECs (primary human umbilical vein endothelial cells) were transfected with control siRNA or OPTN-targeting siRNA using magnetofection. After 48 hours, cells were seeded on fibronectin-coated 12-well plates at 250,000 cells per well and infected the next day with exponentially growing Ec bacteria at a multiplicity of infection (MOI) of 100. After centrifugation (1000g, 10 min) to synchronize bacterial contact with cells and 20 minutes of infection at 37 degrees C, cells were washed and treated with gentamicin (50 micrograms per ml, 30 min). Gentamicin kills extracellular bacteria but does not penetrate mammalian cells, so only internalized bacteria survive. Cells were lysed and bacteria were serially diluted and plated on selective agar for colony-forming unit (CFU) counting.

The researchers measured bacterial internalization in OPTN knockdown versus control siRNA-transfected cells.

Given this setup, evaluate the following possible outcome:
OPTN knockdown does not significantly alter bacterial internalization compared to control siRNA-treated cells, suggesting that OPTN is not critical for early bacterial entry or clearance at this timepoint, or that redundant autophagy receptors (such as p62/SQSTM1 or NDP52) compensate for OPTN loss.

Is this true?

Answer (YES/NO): NO